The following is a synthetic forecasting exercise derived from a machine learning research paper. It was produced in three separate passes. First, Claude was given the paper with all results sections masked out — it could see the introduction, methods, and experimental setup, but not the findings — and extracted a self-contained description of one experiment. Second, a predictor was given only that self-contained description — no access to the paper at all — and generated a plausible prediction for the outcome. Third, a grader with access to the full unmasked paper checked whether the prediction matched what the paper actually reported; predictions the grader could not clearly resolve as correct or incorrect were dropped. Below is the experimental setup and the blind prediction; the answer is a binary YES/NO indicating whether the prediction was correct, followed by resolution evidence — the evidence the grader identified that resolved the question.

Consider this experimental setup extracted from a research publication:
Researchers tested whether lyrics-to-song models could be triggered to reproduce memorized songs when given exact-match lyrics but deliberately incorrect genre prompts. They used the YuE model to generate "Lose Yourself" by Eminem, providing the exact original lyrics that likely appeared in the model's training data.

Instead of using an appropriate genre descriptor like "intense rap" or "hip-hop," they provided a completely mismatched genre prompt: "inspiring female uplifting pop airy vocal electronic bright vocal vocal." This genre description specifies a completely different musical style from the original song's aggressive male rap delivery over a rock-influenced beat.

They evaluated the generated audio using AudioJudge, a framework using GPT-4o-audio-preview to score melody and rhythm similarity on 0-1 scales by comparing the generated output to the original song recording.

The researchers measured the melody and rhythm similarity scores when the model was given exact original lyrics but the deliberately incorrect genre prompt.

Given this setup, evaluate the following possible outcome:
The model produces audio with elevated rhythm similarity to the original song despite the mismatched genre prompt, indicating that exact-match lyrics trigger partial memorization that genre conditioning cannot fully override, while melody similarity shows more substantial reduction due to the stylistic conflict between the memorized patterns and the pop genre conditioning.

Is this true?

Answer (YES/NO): YES